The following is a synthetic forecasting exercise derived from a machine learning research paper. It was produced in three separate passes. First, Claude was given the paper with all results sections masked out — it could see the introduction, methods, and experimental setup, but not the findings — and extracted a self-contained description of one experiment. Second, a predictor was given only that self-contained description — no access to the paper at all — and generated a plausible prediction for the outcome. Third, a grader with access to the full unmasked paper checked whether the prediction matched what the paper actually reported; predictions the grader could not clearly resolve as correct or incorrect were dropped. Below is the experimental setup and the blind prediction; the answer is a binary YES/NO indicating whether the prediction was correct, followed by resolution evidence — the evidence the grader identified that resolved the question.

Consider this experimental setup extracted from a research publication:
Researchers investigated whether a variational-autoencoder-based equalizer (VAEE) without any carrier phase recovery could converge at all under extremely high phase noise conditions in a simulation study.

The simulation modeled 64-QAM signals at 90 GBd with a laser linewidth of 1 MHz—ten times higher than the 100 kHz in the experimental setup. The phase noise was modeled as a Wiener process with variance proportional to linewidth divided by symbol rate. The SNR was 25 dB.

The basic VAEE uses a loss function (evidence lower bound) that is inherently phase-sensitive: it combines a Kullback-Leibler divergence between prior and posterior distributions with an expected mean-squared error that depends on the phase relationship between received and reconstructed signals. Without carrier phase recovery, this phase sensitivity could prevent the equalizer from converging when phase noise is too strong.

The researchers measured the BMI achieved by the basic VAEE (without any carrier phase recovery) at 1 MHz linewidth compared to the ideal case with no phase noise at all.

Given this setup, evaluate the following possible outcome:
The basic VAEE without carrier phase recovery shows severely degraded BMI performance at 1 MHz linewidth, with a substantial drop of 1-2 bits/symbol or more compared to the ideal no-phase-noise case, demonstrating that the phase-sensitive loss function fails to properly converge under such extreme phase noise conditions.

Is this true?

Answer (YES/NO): NO